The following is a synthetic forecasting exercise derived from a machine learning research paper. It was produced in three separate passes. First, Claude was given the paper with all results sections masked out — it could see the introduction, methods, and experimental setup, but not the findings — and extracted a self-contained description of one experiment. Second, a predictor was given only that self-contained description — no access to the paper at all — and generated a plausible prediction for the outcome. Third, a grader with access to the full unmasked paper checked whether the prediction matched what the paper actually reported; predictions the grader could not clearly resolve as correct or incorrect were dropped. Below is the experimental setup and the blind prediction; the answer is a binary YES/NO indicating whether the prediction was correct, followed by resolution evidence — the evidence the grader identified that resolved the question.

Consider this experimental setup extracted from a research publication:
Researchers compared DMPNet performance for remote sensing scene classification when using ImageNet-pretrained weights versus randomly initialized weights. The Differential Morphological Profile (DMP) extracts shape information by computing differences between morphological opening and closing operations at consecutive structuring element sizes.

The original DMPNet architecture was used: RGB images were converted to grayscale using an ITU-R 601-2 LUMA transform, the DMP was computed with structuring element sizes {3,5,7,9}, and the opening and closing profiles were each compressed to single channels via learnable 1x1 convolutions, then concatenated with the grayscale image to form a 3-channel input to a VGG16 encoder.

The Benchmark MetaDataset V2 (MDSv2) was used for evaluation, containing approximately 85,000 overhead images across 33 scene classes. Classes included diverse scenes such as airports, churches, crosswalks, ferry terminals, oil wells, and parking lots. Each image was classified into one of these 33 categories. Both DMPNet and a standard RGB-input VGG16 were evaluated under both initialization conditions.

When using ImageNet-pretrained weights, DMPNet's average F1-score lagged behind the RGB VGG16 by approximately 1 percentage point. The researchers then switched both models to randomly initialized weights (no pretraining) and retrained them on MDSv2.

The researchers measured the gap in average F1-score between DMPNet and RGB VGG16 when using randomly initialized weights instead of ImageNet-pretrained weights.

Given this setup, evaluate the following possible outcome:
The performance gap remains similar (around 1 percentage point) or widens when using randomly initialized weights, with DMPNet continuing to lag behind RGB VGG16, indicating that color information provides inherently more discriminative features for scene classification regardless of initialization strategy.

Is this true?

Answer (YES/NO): YES